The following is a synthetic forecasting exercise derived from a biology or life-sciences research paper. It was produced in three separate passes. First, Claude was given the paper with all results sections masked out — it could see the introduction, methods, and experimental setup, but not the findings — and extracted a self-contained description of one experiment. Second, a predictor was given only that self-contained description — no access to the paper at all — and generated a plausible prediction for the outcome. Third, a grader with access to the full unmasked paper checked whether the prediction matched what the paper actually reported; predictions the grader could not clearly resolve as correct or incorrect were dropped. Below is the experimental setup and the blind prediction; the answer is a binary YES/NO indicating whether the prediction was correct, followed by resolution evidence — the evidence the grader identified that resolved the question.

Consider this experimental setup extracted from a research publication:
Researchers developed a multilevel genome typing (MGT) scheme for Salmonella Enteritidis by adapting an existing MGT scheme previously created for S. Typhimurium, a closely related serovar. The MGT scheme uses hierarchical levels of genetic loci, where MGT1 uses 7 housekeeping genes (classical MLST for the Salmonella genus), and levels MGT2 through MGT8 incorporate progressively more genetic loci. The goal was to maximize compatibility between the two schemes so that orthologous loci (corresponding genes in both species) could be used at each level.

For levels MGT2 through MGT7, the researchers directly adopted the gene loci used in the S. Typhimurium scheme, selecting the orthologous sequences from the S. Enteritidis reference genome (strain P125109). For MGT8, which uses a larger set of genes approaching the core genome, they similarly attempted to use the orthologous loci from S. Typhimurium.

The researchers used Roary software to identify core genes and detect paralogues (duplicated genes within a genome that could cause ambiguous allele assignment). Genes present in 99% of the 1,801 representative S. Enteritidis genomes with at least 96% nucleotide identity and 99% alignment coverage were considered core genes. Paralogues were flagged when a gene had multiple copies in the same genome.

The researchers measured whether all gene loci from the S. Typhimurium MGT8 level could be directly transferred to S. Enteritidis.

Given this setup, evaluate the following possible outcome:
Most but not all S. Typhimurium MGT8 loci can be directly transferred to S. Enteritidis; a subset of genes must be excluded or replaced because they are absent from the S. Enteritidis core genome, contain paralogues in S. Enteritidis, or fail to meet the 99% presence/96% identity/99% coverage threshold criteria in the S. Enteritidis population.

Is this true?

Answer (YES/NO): NO